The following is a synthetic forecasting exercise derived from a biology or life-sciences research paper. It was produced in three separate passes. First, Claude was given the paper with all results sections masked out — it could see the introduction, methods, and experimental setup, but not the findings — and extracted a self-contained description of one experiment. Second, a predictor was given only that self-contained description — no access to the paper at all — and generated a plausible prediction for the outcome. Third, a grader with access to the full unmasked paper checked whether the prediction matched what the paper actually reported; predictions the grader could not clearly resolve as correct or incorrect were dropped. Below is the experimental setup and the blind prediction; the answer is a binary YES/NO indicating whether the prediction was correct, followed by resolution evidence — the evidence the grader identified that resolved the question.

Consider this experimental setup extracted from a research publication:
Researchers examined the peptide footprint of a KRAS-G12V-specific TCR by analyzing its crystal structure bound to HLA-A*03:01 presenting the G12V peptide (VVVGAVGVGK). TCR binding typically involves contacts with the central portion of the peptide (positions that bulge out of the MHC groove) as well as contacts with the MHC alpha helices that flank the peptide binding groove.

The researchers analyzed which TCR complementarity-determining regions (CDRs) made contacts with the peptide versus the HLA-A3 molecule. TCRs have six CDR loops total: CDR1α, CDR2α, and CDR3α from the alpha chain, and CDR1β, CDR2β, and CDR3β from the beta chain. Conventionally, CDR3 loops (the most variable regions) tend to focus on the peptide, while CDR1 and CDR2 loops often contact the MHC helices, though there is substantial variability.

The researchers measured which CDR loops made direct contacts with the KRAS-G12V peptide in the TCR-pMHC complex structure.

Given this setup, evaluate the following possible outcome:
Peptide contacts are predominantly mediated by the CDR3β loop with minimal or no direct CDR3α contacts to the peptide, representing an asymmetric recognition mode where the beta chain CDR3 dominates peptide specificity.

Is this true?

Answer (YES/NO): NO